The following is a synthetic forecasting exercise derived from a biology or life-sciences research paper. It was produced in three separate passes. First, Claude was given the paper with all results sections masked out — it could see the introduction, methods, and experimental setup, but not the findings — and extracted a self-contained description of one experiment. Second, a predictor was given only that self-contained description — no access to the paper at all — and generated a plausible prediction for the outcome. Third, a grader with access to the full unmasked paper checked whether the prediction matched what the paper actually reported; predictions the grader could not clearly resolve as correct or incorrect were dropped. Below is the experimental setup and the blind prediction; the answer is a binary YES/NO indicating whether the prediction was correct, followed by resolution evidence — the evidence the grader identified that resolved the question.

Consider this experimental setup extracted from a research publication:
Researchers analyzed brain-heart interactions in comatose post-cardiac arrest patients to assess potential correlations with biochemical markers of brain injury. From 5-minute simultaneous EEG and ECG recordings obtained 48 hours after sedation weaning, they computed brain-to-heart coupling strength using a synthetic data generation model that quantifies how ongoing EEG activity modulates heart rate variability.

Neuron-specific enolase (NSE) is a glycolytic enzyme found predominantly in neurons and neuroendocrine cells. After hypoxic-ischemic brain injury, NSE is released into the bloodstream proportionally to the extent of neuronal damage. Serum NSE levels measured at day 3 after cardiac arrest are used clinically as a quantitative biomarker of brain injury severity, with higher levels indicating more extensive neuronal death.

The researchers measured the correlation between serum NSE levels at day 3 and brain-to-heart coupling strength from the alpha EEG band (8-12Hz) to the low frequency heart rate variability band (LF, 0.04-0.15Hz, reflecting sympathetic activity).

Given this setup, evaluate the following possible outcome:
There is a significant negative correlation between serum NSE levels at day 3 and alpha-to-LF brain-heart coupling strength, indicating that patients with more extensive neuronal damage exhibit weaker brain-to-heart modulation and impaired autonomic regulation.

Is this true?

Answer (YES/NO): NO